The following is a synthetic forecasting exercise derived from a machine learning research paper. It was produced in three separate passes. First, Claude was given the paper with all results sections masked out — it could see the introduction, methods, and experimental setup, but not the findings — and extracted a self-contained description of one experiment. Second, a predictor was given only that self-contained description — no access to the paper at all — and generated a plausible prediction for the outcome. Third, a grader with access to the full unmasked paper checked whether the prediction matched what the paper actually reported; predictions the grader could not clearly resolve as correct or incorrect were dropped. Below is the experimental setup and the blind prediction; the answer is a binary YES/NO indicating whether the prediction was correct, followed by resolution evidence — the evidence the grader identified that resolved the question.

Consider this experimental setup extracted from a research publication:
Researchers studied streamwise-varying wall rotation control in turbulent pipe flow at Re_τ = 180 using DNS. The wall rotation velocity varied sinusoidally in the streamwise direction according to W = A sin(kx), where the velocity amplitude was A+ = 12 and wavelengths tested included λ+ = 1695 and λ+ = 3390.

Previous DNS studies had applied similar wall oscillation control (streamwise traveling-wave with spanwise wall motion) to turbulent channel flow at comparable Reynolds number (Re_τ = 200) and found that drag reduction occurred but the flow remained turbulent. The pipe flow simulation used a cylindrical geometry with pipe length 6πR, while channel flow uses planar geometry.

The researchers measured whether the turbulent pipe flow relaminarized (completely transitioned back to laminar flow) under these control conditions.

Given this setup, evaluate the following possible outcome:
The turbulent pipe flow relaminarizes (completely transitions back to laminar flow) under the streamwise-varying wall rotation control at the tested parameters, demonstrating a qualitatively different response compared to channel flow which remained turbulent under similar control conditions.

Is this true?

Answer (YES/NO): YES